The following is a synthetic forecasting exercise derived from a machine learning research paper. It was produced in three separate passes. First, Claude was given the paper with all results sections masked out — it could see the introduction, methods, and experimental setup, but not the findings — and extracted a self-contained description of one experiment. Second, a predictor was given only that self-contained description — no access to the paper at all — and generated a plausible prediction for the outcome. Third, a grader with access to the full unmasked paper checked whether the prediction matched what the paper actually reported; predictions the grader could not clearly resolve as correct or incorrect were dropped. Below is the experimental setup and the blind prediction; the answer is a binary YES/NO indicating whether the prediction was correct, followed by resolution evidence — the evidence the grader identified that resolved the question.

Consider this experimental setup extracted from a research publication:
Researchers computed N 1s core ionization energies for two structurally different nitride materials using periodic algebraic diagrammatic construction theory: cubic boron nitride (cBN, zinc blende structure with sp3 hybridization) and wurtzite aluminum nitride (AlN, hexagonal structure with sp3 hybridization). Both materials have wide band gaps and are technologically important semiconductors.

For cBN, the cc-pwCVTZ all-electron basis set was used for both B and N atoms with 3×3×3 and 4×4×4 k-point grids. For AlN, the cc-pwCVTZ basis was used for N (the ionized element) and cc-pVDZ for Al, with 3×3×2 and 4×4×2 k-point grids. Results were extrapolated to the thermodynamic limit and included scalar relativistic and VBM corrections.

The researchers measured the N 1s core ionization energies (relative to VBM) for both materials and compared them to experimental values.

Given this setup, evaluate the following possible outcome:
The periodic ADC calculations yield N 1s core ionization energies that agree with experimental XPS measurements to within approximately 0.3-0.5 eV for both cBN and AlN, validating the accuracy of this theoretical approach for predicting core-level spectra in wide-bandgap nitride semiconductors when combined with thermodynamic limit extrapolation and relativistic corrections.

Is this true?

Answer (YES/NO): NO